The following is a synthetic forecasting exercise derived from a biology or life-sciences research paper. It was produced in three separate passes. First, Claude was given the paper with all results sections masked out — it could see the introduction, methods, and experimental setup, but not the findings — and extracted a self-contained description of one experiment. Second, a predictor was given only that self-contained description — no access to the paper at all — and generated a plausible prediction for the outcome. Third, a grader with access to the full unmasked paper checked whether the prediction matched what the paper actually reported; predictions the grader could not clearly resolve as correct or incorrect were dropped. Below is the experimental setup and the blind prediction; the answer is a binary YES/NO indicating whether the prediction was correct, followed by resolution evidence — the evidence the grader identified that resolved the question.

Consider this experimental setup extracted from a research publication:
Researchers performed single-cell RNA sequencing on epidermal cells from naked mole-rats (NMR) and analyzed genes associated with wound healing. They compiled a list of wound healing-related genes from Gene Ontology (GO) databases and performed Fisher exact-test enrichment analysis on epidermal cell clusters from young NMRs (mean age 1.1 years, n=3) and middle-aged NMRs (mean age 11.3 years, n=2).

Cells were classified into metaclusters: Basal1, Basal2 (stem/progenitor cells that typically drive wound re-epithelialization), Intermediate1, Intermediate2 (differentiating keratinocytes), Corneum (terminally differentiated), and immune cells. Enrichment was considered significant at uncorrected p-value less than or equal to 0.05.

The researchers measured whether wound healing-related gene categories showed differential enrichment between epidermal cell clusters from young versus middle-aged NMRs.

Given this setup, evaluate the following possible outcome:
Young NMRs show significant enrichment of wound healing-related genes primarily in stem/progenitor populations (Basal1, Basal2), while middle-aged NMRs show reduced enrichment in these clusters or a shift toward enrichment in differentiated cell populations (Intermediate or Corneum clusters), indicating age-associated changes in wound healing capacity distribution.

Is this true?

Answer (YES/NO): NO